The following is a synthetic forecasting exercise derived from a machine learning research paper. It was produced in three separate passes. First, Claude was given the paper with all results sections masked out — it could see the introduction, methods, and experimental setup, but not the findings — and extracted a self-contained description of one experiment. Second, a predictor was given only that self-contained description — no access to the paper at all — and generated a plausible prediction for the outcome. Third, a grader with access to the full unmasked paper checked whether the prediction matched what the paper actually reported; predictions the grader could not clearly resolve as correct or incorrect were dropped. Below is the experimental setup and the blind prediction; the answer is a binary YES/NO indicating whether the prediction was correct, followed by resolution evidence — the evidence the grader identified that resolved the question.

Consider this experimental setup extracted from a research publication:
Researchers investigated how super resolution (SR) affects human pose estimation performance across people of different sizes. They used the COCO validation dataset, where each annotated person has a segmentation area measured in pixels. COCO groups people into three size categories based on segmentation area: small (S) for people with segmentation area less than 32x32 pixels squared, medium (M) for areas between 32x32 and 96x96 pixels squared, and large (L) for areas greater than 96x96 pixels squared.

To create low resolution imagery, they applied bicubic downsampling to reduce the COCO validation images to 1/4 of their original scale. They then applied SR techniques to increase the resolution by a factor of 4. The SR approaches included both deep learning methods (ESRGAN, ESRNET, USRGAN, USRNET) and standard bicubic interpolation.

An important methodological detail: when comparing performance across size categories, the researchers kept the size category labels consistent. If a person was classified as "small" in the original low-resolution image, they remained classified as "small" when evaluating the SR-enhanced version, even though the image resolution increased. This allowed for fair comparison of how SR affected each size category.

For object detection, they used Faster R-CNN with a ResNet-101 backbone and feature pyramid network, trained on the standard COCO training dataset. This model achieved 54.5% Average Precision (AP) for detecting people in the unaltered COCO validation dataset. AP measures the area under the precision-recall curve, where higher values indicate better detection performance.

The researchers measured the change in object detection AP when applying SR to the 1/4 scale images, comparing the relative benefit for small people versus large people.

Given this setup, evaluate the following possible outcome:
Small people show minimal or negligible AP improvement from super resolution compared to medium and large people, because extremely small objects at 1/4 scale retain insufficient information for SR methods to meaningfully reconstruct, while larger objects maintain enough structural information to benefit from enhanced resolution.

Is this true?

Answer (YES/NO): NO